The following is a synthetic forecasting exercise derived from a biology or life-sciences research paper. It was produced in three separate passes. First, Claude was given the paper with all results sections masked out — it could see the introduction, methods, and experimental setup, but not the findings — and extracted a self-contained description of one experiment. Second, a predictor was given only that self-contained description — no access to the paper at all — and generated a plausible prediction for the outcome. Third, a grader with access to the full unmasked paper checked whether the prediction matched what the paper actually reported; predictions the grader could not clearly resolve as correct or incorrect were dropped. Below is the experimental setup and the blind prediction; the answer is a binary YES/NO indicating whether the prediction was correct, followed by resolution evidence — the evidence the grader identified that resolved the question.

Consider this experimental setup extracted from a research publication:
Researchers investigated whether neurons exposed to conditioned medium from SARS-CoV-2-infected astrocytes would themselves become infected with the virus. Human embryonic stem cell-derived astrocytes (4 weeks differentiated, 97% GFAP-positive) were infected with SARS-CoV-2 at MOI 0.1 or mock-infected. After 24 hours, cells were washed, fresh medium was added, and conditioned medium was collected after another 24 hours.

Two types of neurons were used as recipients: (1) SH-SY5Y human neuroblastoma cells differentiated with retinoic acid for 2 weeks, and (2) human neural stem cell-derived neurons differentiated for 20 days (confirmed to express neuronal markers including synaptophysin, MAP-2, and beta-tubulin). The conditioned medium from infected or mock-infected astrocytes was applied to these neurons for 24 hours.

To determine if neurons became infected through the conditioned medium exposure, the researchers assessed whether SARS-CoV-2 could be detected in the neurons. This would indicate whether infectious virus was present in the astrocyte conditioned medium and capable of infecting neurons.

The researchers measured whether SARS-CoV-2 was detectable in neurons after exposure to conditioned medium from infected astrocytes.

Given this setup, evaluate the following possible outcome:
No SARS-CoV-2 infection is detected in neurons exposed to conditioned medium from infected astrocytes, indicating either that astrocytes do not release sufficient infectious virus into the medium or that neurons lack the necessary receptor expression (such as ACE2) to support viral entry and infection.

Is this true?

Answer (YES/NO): YES